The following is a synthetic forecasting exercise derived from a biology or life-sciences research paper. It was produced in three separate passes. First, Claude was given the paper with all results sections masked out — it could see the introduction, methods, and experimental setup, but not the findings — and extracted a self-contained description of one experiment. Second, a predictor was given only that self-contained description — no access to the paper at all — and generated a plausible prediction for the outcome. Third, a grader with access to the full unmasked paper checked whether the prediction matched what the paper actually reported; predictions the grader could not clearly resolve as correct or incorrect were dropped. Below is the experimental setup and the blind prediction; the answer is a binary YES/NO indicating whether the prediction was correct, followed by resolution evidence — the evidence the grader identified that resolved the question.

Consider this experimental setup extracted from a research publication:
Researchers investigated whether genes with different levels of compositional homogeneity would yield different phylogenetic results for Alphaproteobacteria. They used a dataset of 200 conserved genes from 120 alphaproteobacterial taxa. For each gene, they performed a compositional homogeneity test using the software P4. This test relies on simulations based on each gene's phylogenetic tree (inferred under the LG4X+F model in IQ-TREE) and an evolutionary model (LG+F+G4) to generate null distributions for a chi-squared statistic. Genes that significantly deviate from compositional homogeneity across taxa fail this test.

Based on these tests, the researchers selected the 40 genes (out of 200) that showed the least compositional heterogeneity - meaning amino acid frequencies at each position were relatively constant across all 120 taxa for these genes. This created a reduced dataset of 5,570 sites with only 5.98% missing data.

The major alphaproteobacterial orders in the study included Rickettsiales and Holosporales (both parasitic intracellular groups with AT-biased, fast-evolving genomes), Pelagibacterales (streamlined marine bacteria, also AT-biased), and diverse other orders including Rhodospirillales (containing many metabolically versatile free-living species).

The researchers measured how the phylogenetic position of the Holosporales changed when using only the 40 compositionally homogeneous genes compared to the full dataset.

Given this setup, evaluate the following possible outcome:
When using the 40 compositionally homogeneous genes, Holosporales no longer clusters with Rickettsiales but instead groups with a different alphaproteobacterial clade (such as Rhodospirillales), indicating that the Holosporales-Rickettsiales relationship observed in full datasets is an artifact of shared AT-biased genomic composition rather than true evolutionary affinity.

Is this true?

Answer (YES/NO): YES